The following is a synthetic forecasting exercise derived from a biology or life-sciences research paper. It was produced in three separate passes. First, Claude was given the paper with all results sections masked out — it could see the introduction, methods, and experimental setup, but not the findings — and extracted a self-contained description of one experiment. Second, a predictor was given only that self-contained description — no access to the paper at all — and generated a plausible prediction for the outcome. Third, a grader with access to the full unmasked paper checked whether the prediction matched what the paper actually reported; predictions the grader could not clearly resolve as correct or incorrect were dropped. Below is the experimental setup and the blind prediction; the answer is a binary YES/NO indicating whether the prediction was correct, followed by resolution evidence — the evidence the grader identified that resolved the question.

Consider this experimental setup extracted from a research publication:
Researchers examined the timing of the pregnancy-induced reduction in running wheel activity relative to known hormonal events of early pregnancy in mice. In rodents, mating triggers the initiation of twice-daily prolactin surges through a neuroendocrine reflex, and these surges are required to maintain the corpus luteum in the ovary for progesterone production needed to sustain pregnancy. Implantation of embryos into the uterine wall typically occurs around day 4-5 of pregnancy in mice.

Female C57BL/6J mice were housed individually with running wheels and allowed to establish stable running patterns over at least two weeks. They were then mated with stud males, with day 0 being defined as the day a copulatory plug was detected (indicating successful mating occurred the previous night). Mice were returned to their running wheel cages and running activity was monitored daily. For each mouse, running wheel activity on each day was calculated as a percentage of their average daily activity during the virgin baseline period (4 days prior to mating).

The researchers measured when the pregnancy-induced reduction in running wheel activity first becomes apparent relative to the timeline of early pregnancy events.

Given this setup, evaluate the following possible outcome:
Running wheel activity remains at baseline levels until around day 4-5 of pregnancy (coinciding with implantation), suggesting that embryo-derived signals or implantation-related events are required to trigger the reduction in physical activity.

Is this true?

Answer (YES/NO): NO